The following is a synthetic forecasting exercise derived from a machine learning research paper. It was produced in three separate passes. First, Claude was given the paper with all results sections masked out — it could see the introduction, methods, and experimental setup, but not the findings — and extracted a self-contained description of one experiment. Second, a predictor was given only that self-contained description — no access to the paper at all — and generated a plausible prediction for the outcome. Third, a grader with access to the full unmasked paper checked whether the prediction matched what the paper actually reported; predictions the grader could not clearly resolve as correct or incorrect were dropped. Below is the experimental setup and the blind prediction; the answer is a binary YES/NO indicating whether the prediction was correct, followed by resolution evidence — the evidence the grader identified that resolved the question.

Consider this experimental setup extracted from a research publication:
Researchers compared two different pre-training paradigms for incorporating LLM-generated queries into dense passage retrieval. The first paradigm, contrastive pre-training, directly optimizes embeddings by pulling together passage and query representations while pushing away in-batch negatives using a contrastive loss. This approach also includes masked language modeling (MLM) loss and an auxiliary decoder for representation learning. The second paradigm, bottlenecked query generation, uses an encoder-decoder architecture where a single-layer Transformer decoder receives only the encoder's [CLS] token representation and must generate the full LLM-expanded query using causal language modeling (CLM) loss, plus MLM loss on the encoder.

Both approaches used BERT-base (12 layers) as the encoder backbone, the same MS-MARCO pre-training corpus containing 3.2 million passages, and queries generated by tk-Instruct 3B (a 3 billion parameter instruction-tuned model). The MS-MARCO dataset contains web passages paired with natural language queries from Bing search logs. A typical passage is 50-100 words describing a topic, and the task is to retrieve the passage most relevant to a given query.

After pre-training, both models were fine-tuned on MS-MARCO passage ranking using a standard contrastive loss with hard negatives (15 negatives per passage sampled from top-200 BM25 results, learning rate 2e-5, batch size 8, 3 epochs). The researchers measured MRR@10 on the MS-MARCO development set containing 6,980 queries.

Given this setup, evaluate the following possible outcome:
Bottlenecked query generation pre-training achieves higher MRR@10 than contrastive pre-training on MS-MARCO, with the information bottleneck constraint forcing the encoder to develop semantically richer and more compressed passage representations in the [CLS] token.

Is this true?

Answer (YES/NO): YES